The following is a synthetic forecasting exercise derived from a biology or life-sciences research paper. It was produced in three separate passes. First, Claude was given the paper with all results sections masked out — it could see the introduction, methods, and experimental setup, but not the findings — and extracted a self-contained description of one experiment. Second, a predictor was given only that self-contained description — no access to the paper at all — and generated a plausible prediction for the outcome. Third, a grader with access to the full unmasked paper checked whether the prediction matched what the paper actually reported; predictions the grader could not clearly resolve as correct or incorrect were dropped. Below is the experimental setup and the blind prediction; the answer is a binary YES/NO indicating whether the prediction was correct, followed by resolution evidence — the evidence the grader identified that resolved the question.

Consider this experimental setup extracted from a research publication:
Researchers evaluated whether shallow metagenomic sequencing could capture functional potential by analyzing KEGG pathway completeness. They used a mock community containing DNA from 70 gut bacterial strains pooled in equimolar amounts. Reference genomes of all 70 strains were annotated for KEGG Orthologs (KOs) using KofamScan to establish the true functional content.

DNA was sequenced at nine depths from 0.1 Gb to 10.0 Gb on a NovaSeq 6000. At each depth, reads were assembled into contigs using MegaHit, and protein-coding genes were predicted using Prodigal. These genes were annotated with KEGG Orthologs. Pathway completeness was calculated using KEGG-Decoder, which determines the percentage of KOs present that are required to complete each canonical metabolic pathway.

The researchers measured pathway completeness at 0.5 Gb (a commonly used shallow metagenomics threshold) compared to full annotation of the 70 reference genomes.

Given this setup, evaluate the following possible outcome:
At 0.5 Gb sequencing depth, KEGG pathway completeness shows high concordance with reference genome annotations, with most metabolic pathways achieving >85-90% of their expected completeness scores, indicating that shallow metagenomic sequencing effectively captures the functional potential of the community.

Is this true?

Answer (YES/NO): NO